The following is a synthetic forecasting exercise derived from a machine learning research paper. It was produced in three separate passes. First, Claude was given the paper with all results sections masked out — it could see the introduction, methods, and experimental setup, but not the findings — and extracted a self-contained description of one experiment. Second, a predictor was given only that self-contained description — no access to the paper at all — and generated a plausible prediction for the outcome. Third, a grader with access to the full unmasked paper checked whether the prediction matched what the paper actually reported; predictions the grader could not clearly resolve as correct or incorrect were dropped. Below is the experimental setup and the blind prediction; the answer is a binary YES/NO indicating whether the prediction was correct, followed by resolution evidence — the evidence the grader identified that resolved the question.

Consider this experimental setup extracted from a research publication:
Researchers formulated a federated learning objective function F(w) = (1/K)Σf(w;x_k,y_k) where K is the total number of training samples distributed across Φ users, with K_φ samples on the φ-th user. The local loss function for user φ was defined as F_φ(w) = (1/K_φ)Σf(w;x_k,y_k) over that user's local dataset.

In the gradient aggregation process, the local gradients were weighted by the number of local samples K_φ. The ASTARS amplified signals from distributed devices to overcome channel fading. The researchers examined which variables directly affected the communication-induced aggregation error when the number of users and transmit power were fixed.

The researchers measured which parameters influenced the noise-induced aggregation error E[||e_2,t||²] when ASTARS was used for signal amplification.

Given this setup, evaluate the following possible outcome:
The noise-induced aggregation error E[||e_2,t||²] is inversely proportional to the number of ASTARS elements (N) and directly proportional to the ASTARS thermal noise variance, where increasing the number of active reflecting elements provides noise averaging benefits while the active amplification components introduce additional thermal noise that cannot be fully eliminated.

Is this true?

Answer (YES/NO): NO